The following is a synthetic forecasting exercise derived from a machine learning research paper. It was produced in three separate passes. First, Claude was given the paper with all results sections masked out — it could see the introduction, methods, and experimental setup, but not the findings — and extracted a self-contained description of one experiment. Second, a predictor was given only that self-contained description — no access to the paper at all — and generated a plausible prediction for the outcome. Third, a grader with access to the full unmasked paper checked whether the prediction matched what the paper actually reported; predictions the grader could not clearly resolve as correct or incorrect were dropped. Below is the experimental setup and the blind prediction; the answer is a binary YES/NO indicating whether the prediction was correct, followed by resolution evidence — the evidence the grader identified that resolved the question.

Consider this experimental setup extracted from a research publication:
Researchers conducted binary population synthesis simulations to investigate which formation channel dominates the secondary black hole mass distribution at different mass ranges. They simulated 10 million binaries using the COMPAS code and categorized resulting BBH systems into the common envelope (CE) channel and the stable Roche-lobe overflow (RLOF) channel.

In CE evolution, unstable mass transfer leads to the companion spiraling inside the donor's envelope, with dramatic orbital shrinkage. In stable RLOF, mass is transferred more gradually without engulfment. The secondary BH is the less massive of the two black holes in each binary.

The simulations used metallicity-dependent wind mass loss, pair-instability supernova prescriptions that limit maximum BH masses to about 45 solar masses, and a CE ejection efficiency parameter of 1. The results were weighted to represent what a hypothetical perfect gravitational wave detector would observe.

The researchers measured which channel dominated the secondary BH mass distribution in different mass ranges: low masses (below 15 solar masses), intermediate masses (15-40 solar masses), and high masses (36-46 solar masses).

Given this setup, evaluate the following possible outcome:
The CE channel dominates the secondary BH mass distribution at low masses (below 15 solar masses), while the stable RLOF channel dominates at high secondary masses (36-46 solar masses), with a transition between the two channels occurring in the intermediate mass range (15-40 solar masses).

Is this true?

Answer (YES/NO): NO